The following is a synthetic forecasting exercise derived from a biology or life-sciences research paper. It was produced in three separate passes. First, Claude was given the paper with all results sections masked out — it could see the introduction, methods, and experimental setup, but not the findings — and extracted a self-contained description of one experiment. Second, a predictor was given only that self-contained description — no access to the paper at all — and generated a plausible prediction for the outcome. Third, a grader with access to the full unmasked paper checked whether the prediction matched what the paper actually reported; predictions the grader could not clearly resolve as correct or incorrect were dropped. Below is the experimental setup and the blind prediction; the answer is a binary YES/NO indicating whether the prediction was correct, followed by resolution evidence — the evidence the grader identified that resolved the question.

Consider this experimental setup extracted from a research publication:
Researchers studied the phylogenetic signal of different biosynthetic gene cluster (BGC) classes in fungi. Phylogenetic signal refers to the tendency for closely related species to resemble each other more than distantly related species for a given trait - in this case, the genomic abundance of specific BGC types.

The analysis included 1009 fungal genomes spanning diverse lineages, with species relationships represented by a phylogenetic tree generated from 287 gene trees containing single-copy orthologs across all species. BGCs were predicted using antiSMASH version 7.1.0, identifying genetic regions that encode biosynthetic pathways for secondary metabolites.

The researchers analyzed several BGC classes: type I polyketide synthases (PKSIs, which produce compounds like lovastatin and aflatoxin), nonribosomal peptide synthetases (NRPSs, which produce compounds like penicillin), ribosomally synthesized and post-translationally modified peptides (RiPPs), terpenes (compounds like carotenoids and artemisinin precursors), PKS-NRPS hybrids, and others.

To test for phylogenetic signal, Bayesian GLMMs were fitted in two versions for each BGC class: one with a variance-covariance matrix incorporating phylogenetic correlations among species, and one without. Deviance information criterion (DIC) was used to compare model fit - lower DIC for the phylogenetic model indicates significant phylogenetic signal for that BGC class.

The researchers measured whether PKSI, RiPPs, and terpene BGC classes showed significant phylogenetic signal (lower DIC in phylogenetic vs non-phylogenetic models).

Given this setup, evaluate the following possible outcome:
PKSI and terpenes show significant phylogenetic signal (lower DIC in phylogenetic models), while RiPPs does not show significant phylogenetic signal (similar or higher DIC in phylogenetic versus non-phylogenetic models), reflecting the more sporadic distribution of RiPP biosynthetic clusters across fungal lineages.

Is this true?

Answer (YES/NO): NO